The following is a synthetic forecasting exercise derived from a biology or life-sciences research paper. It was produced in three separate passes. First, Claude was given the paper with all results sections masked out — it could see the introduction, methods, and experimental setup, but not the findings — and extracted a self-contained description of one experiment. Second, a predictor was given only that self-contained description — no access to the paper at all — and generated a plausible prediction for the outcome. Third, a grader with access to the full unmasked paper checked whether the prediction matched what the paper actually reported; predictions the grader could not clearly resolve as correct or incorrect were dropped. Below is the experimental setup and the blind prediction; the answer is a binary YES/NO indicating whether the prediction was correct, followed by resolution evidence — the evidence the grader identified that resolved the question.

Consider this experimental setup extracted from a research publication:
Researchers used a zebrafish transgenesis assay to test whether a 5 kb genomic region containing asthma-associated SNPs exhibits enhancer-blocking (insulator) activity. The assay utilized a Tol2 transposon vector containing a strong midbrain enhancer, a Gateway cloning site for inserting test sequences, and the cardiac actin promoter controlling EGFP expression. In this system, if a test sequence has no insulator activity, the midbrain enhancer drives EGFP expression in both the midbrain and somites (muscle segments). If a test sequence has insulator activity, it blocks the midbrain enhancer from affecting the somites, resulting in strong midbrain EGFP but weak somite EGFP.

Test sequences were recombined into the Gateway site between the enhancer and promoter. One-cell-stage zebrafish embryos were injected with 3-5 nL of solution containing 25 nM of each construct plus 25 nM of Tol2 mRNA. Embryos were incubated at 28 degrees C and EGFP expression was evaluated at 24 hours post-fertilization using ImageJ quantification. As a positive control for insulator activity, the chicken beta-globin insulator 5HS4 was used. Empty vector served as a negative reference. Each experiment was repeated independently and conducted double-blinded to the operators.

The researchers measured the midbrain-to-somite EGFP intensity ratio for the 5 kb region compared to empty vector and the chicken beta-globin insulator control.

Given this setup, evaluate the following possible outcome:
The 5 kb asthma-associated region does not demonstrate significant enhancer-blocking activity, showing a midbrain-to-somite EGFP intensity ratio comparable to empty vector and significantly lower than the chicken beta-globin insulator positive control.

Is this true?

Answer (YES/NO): NO